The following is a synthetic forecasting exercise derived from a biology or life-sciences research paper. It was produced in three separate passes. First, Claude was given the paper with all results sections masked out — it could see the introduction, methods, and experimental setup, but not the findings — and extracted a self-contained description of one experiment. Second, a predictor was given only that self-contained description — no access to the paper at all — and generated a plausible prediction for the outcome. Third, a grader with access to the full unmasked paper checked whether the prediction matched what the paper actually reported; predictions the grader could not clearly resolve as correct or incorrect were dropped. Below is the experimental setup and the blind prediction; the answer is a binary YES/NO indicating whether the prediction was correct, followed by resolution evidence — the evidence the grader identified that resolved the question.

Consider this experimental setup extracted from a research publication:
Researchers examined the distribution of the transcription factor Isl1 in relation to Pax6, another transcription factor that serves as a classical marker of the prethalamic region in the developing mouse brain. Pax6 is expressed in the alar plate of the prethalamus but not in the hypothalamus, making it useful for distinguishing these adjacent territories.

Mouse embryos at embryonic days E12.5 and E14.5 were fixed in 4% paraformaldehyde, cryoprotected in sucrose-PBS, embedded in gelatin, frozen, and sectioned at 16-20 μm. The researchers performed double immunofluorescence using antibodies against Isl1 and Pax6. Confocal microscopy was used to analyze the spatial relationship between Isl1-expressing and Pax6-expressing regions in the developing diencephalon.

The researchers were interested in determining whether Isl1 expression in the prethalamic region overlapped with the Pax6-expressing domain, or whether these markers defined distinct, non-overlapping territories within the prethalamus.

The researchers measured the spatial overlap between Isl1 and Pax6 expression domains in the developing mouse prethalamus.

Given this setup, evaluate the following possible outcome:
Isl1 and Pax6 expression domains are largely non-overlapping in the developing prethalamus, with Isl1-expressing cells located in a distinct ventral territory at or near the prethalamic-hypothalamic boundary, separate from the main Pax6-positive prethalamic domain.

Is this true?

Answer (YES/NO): NO